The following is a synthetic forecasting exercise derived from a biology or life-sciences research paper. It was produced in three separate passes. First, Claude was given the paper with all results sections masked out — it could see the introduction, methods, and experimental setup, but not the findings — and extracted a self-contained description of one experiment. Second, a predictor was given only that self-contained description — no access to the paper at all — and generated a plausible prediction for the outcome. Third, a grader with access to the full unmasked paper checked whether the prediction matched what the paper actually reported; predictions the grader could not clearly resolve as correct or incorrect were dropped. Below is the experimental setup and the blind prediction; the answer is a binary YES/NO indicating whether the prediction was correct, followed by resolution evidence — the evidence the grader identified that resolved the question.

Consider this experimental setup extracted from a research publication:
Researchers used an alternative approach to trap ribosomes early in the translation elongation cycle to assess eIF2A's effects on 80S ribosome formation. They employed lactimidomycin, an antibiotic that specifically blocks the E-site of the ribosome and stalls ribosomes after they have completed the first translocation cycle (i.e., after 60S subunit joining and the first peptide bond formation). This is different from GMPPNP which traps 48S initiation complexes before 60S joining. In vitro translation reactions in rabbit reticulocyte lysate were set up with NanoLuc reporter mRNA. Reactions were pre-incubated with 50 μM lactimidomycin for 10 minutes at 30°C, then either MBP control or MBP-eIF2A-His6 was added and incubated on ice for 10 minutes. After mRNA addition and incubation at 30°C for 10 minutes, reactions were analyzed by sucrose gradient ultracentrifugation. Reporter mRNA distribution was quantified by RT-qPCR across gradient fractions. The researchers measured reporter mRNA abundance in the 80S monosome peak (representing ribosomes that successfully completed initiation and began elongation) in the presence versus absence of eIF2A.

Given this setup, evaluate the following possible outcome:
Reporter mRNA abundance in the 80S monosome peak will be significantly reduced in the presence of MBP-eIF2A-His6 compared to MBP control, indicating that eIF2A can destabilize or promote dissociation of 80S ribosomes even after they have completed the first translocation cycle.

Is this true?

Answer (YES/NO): NO